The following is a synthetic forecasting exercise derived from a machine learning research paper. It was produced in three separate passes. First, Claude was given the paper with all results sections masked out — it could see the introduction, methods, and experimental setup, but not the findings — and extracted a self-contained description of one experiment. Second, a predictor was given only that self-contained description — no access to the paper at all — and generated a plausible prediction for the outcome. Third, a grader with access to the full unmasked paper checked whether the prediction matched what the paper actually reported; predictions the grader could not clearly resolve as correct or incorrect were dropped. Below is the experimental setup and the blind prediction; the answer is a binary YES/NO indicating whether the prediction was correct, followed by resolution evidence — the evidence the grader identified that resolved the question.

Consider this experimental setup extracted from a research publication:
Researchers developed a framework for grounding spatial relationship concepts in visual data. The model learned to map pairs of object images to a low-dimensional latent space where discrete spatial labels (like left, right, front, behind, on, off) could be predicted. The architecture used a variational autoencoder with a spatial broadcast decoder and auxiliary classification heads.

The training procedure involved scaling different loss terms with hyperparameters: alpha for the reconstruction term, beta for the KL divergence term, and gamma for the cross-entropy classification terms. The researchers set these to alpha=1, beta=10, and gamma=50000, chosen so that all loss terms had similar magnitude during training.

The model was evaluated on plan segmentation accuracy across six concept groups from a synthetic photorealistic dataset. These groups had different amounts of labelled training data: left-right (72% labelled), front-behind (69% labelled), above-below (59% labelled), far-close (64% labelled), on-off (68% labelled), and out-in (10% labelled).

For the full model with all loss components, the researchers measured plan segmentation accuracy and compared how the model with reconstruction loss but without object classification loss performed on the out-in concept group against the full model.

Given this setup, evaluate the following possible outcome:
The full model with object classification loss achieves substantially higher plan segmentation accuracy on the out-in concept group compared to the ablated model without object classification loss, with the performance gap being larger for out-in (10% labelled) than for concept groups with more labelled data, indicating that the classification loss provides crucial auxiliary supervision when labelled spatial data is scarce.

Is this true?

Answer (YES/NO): NO